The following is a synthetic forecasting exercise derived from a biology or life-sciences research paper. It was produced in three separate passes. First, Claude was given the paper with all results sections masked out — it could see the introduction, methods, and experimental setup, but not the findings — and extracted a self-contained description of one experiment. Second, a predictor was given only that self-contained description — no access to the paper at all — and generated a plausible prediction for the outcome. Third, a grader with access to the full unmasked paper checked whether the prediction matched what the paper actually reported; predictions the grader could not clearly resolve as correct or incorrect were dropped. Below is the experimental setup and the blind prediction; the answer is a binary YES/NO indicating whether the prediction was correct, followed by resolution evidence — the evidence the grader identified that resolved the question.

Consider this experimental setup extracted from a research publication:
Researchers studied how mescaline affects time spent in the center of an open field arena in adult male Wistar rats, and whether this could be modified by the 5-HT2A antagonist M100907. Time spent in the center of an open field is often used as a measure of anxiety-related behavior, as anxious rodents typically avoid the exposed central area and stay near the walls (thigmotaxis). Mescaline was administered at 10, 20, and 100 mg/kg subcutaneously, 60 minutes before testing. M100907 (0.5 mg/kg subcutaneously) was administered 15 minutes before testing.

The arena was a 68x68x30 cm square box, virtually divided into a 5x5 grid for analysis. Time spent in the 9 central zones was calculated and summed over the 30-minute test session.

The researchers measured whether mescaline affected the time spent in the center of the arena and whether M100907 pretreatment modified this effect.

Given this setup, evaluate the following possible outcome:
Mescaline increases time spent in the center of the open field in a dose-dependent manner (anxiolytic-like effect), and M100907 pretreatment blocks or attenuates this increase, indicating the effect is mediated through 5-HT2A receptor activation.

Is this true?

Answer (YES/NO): NO